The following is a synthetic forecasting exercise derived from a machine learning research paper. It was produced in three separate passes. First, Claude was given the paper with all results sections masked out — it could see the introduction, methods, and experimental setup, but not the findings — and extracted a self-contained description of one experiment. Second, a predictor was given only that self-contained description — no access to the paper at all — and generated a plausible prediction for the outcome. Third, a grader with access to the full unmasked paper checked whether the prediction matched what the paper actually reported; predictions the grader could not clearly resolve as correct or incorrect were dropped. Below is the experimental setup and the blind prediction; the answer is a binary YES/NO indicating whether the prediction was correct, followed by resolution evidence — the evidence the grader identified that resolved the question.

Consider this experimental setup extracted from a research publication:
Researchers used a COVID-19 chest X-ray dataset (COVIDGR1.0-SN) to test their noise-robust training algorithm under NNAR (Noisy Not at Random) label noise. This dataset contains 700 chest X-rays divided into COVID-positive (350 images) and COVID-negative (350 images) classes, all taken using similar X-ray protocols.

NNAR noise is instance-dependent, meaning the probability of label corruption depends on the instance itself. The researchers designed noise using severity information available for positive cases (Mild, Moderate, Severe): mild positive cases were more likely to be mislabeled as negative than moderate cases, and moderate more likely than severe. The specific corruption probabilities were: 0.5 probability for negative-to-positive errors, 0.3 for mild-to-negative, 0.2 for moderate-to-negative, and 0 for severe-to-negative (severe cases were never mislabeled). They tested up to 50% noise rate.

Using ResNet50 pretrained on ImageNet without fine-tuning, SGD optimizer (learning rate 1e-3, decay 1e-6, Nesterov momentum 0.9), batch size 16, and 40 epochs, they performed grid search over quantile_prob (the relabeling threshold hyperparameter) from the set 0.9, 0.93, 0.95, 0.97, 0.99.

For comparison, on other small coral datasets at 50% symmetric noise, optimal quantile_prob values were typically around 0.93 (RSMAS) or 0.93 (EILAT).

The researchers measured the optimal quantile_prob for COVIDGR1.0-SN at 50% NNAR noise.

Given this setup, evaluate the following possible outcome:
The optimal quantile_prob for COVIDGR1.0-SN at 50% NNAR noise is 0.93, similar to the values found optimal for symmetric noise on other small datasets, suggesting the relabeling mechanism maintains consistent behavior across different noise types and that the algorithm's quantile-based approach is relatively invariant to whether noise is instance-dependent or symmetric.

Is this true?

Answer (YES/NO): NO